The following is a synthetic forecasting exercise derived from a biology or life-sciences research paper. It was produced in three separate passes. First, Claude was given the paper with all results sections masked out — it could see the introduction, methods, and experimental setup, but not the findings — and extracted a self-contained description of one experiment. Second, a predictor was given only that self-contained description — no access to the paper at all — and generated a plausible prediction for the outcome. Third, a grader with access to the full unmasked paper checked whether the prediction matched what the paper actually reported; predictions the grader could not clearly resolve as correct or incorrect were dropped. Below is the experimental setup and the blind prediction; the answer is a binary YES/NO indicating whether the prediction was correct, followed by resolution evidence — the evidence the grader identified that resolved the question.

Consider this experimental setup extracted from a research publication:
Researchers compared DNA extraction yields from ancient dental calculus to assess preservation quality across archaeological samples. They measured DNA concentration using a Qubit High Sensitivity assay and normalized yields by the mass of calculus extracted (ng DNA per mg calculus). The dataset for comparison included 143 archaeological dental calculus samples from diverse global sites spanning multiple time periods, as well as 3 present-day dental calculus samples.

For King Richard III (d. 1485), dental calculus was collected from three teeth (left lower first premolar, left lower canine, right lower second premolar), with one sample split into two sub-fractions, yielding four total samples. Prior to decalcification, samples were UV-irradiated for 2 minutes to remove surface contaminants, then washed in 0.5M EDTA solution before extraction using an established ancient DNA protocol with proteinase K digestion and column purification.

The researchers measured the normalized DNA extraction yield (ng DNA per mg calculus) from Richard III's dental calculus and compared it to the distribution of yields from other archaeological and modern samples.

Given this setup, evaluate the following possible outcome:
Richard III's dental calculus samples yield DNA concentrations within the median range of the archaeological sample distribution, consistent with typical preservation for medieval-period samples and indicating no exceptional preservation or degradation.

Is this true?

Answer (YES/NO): NO